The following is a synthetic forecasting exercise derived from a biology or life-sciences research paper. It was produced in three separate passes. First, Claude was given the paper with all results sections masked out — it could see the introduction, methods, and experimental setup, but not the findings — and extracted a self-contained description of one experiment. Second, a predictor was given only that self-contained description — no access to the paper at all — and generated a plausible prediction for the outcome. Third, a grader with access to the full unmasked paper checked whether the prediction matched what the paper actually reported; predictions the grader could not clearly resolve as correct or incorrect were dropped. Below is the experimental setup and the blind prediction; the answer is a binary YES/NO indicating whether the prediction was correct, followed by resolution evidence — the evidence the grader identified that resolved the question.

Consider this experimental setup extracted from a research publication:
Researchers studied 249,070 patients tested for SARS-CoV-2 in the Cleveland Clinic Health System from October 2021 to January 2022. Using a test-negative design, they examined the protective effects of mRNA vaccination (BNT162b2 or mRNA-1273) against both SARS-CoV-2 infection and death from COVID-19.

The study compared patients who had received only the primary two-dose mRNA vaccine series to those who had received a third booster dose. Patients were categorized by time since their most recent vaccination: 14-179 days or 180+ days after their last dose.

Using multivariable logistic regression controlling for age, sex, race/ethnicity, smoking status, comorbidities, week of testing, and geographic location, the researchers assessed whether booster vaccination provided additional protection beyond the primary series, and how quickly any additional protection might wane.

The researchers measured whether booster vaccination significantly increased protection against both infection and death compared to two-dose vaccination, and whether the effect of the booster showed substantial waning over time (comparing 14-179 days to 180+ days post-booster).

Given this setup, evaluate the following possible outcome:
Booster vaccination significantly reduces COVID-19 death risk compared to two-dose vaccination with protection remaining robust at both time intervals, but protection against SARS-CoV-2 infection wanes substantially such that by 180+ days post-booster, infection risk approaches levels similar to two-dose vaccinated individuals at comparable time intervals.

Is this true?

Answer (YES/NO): NO